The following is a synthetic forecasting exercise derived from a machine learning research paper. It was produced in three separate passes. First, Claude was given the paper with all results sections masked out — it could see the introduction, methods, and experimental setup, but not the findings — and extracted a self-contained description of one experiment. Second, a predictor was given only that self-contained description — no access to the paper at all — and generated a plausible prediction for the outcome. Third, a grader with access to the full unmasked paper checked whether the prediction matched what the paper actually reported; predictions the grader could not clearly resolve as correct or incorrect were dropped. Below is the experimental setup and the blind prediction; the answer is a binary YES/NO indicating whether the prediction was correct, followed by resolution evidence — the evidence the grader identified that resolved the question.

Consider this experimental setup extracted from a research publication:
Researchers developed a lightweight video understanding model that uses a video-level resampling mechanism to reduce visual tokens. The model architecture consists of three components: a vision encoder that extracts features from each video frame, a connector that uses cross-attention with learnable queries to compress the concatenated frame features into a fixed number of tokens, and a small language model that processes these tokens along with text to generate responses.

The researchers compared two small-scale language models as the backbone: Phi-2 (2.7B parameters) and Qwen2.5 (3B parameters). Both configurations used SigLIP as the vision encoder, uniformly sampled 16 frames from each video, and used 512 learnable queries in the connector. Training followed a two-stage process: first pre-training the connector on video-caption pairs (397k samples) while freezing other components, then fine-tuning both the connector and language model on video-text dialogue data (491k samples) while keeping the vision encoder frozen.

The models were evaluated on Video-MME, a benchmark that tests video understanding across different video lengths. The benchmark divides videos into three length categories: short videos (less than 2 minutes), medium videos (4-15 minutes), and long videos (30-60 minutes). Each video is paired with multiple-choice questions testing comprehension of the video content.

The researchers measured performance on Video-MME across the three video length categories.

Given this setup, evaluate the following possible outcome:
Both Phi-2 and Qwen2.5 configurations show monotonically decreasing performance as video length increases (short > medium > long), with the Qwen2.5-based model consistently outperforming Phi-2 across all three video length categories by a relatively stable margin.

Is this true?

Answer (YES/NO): NO